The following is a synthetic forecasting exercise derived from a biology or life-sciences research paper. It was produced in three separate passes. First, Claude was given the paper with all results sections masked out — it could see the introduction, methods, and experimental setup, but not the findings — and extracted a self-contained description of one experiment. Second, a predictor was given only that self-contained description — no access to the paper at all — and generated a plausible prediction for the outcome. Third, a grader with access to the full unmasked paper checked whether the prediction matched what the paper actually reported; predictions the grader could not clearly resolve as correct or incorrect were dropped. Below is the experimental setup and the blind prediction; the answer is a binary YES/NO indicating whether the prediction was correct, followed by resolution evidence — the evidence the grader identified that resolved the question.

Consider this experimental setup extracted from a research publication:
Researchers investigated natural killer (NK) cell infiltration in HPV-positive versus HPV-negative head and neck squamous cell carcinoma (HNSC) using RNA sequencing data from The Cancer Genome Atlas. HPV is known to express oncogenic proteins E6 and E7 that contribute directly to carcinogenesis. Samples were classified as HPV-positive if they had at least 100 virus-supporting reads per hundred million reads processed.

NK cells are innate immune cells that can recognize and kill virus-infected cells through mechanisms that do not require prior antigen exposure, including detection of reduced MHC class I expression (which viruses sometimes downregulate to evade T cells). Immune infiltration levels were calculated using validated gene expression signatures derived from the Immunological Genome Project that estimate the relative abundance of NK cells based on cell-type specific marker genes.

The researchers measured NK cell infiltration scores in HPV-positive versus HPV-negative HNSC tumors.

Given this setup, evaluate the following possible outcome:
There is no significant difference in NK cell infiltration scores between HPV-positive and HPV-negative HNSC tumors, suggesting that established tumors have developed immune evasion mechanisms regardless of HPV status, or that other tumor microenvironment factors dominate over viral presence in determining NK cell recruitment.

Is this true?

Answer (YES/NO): NO